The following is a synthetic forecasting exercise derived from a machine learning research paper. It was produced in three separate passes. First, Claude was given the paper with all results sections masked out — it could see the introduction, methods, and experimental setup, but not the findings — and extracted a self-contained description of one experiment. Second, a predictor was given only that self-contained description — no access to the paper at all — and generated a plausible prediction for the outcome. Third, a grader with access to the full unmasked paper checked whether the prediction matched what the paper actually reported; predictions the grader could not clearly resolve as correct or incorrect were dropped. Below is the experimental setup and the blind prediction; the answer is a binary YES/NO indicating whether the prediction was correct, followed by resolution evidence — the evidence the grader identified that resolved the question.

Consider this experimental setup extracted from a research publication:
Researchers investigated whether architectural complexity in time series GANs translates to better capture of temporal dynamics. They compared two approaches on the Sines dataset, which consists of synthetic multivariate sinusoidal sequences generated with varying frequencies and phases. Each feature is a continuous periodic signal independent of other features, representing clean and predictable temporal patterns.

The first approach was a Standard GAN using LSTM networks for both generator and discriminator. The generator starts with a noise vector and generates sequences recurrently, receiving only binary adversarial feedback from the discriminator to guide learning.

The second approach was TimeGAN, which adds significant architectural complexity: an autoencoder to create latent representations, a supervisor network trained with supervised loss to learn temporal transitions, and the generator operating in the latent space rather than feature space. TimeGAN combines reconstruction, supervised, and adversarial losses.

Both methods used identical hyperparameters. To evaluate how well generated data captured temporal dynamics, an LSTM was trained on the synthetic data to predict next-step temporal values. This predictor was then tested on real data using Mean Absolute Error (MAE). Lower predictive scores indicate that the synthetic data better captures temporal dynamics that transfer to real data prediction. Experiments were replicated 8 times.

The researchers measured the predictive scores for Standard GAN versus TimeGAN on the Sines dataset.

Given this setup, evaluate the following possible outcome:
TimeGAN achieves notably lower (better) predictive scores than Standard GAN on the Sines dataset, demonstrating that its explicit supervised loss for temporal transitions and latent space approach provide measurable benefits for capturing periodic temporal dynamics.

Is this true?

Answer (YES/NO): NO